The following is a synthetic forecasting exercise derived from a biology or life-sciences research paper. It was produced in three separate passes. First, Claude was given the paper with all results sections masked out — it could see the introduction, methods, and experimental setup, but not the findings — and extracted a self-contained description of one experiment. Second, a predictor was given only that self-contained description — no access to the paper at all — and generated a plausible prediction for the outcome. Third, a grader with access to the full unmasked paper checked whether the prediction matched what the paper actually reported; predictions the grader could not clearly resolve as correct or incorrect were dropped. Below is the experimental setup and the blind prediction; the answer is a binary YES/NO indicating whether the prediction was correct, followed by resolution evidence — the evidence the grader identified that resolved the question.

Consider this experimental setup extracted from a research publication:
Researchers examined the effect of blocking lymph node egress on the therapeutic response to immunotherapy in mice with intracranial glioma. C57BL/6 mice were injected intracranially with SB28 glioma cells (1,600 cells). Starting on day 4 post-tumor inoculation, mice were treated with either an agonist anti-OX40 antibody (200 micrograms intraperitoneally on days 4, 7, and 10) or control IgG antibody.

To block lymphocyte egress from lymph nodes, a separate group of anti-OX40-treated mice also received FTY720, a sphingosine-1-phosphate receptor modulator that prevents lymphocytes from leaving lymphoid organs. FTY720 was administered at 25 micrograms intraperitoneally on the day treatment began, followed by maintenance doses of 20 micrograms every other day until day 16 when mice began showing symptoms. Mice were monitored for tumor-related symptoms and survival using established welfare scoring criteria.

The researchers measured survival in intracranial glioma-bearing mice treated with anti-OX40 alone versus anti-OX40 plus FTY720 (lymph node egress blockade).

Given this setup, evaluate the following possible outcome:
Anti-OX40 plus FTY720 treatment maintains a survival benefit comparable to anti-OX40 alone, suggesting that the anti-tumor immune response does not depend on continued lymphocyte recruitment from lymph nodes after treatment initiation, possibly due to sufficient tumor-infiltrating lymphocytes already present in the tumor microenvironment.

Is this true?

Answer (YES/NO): NO